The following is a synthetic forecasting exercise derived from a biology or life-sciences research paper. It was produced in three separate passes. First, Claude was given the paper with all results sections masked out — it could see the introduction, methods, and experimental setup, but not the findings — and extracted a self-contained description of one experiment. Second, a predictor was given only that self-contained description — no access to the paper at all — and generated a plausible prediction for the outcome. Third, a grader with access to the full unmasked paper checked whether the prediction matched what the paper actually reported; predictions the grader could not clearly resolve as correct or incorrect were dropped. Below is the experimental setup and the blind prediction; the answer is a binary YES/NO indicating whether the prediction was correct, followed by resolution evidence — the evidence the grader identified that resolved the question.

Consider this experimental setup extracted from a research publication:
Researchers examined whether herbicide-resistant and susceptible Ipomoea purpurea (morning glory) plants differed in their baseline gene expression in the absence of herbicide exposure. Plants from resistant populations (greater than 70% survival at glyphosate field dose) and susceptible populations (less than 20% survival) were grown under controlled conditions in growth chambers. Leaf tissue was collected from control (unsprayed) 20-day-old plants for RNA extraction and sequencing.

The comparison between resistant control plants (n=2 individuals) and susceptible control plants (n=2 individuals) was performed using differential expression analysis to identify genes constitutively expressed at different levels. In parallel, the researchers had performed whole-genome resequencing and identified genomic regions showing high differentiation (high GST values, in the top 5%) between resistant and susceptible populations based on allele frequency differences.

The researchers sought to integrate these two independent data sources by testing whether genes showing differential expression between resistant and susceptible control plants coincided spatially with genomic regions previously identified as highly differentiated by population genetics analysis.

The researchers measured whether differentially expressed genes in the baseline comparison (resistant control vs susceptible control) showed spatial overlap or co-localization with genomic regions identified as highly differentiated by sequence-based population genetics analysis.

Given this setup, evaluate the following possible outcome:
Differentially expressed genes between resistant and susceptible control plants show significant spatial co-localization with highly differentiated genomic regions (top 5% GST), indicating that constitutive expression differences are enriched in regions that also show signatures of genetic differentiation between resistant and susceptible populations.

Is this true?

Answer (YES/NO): NO